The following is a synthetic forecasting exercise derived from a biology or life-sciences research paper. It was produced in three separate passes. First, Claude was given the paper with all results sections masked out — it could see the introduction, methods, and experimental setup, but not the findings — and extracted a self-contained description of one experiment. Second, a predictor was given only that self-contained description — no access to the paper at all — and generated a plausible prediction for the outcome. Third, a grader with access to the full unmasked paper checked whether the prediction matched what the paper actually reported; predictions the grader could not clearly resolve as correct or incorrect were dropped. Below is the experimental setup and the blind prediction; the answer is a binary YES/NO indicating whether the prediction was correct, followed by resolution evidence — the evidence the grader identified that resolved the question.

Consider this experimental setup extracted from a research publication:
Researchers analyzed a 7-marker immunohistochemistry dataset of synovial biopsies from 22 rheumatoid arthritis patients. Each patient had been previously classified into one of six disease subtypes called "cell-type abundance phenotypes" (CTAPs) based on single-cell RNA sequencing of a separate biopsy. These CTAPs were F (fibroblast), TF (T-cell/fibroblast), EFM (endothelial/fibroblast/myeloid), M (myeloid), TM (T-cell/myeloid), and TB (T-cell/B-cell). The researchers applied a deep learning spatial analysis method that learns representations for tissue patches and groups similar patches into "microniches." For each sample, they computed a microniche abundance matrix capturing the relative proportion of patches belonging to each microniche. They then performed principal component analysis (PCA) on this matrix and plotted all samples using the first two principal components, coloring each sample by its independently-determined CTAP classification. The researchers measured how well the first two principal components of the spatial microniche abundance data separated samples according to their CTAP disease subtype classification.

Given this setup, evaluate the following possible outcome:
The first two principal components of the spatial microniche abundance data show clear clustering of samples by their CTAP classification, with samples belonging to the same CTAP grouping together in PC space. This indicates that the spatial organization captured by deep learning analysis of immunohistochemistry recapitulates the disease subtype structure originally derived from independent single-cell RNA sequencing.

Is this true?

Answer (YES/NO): NO